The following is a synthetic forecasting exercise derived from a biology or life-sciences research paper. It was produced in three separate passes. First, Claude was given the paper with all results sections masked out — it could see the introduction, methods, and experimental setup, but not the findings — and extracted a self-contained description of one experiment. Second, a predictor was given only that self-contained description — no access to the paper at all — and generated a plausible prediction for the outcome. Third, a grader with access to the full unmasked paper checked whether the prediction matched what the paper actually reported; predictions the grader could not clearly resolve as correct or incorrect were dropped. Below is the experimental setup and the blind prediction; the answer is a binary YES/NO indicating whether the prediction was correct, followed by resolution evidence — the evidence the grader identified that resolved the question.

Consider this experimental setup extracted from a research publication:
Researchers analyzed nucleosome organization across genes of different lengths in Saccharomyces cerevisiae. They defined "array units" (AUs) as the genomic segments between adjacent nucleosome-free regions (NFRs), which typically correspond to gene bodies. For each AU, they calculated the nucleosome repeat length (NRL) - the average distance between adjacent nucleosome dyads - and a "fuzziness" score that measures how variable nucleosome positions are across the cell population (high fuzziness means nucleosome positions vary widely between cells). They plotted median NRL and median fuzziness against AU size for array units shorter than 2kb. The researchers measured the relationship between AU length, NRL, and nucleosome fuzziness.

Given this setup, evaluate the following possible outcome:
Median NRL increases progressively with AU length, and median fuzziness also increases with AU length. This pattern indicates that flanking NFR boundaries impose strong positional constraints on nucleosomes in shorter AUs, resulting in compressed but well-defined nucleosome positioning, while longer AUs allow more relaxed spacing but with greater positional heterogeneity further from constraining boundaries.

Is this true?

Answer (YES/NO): NO